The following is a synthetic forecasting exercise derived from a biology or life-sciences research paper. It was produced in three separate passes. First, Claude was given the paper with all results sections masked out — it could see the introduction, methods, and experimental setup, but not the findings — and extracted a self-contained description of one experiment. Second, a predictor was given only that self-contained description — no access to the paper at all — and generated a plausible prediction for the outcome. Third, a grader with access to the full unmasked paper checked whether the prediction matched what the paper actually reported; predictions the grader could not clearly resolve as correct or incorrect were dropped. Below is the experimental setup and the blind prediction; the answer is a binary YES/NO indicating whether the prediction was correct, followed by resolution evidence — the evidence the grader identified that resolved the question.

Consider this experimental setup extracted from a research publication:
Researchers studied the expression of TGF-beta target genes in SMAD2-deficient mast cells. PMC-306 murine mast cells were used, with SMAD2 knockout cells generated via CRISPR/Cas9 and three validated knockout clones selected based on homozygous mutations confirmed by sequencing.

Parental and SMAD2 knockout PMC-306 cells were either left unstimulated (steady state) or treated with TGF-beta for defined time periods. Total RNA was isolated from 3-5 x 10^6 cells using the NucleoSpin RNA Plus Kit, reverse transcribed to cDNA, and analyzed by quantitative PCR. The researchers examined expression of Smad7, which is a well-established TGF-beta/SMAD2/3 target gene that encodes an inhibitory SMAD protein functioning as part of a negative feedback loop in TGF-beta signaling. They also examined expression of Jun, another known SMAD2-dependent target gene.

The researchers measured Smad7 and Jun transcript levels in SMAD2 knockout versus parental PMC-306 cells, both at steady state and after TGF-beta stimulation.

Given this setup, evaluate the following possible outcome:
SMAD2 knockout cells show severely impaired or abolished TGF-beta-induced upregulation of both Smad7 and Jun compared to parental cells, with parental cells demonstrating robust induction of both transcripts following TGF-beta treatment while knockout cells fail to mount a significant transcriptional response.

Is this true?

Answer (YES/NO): NO